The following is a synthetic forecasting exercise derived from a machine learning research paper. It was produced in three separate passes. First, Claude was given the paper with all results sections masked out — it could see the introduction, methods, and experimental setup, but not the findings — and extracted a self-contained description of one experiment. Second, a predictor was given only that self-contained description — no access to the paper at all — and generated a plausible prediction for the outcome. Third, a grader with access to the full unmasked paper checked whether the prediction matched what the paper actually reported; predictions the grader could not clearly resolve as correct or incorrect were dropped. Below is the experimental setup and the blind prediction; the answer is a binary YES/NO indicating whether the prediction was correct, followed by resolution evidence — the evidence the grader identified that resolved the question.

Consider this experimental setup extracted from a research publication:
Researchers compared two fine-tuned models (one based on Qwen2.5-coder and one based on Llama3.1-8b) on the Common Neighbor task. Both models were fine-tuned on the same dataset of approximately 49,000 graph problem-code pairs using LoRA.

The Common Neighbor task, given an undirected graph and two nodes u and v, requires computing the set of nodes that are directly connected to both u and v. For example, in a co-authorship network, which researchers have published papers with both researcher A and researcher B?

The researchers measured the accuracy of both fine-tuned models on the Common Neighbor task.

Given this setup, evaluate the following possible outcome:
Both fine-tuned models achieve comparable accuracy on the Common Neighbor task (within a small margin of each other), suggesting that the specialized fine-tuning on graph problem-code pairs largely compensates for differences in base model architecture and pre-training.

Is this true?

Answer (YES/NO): YES